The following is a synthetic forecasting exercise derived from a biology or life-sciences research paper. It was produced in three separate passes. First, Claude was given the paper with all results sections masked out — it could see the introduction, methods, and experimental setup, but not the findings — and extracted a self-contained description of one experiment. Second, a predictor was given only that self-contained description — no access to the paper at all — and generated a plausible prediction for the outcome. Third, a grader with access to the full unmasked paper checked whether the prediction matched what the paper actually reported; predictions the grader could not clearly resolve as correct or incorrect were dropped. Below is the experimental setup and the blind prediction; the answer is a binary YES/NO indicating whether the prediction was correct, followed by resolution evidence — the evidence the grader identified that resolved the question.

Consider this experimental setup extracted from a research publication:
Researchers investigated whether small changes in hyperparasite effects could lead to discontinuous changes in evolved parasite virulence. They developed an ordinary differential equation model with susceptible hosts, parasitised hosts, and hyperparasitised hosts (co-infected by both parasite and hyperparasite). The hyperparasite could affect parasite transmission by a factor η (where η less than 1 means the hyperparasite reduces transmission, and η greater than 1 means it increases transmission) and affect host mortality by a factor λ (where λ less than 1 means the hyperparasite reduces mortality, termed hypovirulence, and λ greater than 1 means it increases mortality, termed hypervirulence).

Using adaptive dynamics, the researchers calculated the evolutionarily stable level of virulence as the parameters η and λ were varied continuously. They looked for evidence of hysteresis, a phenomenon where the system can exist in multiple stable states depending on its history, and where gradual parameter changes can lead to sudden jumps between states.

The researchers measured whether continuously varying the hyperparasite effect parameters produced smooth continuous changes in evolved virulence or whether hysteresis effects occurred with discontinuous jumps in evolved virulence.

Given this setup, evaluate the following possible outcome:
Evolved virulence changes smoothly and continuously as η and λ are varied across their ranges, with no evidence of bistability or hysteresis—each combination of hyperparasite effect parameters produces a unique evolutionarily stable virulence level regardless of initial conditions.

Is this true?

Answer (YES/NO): NO